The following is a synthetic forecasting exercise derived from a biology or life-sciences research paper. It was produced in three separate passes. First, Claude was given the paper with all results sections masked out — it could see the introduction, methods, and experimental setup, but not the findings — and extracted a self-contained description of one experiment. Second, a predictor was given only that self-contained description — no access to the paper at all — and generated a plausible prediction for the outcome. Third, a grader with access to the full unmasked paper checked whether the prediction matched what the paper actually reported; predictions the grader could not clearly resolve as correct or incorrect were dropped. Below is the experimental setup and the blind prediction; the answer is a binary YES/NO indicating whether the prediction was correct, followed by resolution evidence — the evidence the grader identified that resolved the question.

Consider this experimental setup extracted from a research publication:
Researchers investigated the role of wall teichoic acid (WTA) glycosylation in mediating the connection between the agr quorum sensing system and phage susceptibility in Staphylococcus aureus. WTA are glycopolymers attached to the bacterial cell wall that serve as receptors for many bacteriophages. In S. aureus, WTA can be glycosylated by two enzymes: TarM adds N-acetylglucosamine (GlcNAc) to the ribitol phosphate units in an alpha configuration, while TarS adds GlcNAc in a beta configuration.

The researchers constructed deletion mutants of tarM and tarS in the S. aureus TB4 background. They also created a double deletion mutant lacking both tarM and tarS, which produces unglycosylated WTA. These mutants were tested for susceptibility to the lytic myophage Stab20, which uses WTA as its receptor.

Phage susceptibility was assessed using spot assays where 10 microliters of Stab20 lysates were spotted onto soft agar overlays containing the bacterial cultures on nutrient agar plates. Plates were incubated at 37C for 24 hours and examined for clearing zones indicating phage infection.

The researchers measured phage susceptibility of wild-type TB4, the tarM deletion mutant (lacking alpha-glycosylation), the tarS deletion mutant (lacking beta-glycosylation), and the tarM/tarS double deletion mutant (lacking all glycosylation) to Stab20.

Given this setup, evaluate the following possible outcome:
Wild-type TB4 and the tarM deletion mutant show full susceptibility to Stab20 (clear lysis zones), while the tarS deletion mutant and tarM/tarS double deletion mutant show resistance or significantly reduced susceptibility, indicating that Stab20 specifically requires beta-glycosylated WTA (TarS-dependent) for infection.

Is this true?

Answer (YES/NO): NO